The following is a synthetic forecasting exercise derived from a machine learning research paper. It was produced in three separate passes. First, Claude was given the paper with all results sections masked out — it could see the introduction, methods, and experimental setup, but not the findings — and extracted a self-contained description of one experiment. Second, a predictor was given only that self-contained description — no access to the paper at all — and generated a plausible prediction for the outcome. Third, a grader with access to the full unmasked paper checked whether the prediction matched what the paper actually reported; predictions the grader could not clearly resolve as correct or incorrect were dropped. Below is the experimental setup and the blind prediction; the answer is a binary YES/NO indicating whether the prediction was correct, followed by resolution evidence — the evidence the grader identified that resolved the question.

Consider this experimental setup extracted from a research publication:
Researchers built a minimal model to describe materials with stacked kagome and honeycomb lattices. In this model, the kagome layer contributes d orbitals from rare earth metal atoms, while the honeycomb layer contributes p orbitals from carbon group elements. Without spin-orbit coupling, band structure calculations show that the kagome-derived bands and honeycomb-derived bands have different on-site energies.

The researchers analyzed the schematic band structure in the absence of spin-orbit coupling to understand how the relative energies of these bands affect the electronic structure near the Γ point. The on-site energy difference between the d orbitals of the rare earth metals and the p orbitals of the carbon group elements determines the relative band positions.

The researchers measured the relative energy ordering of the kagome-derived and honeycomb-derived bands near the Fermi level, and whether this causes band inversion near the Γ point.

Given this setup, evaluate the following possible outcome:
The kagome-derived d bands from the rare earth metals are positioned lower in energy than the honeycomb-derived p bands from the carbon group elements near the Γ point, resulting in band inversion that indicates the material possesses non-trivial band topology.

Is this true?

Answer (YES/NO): NO